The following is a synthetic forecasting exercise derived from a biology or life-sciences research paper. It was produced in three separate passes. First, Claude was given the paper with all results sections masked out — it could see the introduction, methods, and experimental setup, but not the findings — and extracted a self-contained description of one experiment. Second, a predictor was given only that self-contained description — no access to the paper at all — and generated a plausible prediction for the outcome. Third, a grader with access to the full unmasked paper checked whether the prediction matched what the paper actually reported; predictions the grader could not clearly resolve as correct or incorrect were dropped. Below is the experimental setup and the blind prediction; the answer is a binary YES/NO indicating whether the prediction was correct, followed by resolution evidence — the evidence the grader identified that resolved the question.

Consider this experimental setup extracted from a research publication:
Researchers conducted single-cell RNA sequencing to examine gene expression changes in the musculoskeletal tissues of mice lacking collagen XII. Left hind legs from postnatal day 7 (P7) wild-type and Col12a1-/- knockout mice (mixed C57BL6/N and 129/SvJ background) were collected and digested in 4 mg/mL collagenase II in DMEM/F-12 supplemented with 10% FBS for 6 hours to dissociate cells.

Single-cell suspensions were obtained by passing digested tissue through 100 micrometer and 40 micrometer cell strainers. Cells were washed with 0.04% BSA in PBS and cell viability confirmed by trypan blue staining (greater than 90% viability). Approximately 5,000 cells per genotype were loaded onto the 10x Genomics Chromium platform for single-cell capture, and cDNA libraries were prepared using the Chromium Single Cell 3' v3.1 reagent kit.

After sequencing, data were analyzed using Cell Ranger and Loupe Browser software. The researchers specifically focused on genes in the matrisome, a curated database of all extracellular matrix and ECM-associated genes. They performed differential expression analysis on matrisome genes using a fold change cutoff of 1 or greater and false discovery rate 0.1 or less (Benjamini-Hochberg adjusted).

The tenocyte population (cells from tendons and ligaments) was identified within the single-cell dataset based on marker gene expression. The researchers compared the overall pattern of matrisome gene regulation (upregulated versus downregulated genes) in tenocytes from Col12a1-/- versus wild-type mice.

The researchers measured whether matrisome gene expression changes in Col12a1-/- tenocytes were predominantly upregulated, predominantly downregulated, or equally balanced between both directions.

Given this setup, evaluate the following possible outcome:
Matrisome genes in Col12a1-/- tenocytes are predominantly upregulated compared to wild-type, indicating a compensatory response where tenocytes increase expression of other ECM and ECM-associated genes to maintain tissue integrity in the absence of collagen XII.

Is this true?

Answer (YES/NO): NO